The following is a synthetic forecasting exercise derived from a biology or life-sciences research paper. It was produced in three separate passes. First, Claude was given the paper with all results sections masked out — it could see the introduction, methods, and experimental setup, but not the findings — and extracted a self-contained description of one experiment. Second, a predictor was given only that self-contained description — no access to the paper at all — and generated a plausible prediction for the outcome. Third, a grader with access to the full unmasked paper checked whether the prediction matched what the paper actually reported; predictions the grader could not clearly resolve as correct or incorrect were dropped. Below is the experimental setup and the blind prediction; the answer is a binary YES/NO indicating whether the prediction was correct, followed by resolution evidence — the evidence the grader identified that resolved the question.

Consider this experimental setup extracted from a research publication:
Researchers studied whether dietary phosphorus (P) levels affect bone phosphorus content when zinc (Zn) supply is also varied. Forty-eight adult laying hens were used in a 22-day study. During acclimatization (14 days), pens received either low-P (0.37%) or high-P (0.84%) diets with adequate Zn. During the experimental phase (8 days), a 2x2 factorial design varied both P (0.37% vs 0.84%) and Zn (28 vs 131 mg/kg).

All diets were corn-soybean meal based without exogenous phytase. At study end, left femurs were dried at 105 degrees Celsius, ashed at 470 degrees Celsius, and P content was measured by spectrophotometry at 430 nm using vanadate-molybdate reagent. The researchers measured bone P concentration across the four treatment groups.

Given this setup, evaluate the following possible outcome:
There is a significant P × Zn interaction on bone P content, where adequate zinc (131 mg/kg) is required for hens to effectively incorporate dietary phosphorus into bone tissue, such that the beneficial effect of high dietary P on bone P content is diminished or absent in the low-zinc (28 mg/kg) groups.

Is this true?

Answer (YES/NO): NO